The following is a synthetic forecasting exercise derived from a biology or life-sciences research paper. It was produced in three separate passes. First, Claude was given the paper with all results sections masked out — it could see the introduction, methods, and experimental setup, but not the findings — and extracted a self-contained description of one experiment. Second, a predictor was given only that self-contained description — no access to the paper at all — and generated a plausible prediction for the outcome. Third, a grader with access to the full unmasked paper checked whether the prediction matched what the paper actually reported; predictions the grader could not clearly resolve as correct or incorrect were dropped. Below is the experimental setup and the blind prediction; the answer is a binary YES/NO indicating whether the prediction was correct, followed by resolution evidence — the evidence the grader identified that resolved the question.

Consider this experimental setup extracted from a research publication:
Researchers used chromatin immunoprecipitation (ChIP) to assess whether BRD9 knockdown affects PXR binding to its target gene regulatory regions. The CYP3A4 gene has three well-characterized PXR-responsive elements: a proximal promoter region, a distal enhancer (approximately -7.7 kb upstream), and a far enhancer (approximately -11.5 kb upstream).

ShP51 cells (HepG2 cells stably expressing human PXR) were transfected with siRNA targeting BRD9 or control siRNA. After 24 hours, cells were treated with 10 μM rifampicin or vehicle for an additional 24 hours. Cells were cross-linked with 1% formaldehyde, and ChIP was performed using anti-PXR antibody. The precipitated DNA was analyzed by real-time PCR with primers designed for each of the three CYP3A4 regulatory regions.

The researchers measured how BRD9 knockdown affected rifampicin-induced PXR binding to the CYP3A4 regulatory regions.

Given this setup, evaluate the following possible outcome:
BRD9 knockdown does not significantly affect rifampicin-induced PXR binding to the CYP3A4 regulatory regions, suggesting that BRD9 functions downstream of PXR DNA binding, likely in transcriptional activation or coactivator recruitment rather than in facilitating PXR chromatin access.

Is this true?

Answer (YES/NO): NO